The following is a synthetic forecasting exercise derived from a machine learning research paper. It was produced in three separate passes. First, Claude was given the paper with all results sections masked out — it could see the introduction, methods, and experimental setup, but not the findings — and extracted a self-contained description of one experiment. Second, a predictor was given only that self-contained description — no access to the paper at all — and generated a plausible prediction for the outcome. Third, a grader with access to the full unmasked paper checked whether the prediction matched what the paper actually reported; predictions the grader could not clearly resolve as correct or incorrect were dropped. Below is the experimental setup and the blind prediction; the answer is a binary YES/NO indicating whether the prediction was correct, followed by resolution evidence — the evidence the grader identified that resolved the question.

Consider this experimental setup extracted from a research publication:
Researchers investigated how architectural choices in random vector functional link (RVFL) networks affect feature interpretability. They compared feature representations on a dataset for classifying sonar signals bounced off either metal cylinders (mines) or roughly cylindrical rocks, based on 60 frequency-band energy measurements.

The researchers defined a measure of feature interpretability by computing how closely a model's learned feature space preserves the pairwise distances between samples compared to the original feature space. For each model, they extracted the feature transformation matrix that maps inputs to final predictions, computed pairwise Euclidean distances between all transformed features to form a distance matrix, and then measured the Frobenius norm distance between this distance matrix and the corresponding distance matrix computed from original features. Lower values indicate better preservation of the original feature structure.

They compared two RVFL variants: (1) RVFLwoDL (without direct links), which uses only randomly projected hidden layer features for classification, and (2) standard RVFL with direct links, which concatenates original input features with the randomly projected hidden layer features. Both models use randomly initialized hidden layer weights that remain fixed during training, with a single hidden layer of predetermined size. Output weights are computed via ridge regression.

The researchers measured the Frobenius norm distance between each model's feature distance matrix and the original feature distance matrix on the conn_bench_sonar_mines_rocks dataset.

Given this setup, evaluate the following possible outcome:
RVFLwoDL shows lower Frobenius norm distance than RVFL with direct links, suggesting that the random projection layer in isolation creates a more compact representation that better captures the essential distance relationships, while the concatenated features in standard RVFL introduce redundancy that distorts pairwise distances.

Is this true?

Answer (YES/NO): NO